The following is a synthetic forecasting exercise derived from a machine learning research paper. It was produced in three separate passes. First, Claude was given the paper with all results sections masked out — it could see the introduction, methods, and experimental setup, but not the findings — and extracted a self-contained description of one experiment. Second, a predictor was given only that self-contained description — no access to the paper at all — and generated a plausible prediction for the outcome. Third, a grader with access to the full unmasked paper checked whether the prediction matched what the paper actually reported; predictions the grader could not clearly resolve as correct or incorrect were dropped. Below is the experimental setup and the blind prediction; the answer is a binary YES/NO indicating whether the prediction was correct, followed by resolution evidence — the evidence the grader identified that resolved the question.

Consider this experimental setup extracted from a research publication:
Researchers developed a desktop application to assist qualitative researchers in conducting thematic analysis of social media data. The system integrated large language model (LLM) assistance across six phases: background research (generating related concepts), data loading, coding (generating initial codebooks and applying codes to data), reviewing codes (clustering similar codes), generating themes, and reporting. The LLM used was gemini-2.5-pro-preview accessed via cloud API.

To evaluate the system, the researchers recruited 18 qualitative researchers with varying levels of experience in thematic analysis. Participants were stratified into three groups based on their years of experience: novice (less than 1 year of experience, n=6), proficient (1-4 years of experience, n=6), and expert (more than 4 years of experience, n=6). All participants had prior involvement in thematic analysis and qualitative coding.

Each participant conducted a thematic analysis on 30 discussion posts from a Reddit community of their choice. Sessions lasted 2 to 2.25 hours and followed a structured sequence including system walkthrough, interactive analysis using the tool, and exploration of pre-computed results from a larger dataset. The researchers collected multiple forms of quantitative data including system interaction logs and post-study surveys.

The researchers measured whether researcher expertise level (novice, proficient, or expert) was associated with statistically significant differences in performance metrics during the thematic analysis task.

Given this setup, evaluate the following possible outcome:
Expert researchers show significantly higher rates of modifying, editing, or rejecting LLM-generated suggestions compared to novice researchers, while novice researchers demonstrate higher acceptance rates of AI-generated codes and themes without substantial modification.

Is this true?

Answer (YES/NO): NO